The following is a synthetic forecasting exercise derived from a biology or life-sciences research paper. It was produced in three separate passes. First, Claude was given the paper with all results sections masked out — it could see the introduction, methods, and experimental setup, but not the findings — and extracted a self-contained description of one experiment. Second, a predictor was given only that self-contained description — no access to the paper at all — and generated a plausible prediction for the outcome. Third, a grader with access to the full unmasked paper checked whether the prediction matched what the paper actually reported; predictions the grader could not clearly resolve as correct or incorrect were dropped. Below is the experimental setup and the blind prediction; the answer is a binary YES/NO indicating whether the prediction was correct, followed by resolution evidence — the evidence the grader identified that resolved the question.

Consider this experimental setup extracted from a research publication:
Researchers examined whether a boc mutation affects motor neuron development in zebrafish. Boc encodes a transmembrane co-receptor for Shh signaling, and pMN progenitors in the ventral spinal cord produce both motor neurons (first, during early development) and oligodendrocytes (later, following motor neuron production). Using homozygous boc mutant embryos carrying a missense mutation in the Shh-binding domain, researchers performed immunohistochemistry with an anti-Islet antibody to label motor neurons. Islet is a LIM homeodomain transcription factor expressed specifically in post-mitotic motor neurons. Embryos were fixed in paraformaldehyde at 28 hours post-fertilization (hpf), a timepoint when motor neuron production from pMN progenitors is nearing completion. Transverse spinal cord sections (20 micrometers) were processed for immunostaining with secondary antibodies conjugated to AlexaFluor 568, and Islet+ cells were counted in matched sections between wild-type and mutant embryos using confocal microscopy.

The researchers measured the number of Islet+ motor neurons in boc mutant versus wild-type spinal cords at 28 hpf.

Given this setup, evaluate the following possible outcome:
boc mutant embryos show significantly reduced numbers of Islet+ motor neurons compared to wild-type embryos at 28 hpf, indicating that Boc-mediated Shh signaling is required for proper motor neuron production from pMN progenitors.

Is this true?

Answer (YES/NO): NO